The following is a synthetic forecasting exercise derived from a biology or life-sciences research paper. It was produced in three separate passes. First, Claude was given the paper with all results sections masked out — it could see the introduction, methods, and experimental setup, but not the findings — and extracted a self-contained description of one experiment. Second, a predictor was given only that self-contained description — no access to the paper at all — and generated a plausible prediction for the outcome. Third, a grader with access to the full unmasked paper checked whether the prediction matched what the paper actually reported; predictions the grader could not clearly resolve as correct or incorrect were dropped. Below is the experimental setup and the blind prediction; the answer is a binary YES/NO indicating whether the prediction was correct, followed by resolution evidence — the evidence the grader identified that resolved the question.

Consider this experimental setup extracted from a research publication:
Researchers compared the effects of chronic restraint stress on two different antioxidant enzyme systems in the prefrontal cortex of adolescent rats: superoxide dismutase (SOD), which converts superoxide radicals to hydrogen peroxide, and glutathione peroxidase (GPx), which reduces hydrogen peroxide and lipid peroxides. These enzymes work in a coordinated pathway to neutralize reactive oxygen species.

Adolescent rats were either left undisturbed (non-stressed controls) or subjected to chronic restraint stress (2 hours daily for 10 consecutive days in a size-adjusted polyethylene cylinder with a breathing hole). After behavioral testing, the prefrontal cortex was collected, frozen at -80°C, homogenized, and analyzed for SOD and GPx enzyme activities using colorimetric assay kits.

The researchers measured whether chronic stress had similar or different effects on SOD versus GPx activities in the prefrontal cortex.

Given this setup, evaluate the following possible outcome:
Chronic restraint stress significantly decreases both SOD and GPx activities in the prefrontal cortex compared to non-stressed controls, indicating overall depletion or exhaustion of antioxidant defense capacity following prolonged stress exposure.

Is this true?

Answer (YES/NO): NO